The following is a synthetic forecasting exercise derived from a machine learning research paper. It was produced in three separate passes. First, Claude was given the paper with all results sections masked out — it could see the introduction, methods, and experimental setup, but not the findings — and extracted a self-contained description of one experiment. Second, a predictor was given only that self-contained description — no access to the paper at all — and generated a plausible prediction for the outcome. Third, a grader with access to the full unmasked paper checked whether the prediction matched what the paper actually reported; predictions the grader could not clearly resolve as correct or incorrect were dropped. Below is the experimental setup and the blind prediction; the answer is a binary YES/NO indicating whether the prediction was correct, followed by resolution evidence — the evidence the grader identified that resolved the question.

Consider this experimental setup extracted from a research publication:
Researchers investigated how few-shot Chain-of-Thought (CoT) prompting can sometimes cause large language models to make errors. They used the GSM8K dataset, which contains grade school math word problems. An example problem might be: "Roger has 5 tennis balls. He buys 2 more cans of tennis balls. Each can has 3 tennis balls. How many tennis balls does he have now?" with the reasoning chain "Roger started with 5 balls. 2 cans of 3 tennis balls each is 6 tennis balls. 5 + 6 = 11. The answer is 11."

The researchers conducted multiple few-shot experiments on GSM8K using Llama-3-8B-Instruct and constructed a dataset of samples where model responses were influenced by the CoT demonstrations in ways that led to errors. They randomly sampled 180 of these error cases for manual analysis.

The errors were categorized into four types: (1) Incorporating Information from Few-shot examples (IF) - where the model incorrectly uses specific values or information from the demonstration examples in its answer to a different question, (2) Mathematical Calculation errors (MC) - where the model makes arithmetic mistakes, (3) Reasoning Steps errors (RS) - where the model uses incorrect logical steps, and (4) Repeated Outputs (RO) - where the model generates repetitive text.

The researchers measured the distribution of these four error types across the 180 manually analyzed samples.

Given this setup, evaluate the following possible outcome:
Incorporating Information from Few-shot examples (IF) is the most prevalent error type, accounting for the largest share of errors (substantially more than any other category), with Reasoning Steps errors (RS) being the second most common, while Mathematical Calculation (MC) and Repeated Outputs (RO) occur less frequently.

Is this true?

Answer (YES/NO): NO